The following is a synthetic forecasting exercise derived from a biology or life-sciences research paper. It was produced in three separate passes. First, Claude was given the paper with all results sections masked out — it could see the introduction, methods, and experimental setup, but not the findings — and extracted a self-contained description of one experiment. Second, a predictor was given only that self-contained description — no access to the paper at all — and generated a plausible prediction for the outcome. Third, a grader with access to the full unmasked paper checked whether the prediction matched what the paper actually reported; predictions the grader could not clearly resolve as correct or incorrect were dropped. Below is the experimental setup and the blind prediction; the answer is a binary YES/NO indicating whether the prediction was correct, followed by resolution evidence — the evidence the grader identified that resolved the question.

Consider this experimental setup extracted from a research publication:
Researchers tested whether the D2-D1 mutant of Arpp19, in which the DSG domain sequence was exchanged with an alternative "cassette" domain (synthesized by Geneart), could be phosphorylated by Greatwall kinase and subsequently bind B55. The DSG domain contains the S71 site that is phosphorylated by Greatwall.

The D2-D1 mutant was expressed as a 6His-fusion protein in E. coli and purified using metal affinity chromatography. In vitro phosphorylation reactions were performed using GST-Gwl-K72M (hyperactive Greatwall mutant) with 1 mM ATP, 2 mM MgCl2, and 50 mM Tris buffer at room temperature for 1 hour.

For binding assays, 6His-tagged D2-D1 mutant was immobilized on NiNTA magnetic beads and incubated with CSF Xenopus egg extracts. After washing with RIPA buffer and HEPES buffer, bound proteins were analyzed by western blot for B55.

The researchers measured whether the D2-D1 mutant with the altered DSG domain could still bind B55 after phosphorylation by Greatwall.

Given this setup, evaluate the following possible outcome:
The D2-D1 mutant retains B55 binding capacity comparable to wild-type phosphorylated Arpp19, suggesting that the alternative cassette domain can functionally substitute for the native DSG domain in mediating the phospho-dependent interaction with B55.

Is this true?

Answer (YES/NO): NO